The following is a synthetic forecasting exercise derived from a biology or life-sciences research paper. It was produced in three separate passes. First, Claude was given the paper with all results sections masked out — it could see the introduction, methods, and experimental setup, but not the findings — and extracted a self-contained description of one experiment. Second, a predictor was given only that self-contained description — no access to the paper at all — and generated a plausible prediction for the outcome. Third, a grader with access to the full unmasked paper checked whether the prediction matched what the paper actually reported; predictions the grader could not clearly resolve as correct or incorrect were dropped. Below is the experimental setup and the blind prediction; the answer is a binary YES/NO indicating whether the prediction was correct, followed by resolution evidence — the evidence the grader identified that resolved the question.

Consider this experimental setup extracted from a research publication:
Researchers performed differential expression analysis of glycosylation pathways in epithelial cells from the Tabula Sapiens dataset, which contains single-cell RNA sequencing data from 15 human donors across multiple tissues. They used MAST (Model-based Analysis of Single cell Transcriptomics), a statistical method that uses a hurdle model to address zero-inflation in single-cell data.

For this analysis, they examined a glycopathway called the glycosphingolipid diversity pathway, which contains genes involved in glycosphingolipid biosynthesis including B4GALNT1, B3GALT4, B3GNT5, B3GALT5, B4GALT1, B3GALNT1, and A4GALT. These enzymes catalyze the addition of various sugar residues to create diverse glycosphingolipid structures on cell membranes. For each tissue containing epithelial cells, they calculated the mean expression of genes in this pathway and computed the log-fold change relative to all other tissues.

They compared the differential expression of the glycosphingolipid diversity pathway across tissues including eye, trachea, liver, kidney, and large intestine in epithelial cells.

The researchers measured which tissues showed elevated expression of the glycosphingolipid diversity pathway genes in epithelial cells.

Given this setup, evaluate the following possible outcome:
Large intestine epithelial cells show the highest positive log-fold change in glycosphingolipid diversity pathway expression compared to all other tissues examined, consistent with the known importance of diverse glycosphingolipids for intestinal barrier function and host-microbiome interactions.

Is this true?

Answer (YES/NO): NO